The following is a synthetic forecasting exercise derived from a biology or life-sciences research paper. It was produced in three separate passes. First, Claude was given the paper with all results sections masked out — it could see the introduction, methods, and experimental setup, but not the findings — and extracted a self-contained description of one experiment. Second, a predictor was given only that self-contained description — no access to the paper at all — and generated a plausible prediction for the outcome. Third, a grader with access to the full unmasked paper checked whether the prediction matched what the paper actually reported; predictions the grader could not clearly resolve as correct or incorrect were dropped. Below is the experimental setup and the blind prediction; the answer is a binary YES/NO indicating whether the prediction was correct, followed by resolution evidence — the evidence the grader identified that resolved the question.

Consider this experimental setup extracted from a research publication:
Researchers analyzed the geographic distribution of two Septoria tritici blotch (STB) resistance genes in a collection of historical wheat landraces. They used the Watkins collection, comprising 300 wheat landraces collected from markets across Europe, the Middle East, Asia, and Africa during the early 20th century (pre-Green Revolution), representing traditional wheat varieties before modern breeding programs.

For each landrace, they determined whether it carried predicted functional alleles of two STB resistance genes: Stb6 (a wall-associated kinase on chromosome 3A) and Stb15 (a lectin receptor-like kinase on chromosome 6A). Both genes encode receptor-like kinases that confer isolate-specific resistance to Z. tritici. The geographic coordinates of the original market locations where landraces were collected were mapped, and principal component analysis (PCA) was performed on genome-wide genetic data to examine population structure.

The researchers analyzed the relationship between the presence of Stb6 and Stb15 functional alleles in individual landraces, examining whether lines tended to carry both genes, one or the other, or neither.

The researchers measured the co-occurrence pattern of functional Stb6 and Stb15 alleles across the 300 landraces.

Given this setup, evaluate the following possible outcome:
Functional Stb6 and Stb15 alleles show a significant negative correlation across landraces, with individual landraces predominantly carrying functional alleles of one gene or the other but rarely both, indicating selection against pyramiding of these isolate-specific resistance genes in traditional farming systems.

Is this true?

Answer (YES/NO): NO